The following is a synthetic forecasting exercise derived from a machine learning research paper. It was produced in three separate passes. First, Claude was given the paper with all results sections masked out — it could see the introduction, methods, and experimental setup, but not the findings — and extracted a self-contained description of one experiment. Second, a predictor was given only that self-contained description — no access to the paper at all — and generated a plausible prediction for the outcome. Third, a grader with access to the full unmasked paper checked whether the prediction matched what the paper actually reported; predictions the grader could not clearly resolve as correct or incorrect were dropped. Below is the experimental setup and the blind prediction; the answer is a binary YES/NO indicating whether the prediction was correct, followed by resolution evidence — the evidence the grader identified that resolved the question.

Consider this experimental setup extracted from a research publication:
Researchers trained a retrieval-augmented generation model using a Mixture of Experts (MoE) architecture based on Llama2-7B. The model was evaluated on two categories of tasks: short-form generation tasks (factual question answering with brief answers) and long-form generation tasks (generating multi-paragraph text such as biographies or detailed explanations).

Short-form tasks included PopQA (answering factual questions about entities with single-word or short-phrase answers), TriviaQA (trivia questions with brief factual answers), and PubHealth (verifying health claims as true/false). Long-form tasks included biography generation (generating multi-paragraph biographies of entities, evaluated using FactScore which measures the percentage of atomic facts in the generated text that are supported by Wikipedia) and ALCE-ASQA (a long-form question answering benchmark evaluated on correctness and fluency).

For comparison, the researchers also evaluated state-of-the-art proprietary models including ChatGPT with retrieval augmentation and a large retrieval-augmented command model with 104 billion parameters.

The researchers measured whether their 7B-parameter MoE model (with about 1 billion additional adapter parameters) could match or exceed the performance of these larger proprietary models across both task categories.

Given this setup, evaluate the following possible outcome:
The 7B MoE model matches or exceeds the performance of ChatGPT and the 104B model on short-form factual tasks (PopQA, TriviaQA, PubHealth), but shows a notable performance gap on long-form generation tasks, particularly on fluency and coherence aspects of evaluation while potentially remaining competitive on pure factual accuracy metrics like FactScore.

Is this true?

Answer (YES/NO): NO